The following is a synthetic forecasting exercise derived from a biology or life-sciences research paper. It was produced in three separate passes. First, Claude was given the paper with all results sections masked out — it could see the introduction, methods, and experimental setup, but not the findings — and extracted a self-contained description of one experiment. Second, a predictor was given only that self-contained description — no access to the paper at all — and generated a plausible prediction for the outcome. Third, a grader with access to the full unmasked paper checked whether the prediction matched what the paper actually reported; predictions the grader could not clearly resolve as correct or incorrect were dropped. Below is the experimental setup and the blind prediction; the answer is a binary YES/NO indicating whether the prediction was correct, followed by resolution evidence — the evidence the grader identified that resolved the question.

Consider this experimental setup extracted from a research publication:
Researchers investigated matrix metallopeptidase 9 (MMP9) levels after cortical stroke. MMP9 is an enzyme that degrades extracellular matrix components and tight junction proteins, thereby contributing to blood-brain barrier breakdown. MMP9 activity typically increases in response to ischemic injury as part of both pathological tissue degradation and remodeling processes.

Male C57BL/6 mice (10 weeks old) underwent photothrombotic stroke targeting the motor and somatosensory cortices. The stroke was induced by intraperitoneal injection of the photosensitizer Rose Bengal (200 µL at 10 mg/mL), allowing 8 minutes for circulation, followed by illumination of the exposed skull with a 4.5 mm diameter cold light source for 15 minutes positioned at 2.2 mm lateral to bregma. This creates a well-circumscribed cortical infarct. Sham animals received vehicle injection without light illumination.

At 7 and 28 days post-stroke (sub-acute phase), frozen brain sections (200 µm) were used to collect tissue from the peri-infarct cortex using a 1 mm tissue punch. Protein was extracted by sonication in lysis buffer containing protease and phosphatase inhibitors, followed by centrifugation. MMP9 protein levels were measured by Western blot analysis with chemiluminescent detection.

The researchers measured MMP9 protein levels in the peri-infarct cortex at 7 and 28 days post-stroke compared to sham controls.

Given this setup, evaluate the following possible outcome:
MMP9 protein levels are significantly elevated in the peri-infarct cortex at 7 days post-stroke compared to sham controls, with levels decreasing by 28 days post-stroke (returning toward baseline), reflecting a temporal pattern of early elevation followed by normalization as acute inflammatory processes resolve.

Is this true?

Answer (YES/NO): NO